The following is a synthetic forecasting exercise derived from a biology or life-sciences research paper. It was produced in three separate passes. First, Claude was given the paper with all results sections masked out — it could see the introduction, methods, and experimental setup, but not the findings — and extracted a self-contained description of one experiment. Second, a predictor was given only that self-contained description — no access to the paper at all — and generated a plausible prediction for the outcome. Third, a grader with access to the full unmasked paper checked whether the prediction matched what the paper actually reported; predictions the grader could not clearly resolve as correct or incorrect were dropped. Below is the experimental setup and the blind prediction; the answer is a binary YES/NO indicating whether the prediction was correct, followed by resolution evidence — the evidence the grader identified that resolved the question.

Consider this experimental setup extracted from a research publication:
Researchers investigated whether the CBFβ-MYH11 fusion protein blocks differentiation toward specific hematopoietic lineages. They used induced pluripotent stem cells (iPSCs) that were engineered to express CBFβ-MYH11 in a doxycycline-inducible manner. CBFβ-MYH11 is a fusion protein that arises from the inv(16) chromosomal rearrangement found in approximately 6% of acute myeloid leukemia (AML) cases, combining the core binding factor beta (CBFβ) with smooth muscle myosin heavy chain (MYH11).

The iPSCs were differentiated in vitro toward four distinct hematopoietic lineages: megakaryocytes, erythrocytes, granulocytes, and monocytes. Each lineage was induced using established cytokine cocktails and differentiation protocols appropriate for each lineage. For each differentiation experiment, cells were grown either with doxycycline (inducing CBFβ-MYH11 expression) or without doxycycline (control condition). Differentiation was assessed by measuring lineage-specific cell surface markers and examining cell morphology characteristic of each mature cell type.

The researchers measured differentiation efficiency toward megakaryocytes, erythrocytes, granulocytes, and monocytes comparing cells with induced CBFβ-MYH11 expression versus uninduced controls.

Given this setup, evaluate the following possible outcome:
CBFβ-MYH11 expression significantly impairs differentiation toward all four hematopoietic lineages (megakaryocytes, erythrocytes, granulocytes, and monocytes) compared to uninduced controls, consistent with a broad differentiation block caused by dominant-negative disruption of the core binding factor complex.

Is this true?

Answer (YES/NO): NO